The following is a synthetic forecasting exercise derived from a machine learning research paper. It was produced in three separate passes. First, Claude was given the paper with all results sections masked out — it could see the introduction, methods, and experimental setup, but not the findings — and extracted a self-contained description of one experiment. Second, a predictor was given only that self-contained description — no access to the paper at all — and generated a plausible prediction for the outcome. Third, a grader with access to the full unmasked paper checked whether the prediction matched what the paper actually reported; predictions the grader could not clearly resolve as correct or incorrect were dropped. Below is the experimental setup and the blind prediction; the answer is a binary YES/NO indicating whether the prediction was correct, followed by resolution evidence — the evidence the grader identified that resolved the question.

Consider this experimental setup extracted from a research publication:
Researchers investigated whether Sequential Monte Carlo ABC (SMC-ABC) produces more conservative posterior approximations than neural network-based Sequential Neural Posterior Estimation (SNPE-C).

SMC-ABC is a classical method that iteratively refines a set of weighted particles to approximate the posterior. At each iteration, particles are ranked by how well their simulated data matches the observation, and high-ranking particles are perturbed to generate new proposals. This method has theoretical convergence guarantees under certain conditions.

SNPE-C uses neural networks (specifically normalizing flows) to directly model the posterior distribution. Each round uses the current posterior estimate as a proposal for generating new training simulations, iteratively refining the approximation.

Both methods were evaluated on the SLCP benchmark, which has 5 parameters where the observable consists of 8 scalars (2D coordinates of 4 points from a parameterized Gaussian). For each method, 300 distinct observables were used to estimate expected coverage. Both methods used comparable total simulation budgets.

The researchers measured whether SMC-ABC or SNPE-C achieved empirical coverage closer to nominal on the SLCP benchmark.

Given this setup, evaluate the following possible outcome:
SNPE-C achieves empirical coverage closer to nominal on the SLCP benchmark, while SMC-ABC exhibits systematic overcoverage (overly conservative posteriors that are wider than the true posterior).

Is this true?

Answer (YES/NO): NO